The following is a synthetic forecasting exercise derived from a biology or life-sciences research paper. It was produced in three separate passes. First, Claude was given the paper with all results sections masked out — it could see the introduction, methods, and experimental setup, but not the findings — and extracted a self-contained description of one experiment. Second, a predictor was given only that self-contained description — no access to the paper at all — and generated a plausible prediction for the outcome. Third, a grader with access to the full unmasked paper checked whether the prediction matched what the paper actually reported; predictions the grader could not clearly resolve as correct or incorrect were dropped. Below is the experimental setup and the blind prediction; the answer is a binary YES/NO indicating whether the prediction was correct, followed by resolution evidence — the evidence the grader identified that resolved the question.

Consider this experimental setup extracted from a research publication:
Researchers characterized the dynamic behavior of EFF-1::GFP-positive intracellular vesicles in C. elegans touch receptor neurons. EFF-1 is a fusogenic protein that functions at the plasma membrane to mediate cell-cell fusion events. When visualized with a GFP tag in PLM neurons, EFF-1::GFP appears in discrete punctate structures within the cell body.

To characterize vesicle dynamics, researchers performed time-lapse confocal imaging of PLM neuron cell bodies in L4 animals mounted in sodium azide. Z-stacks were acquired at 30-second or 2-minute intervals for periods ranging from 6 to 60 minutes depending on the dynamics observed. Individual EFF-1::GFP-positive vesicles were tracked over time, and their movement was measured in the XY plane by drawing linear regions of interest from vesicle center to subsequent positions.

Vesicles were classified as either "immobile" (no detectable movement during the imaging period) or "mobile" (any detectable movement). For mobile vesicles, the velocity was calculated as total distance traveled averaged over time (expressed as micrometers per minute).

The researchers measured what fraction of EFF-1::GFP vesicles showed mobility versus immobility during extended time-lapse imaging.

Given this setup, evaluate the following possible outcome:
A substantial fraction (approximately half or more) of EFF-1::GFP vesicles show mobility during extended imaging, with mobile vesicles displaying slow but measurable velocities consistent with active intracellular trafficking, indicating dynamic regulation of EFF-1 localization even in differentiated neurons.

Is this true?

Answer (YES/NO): NO